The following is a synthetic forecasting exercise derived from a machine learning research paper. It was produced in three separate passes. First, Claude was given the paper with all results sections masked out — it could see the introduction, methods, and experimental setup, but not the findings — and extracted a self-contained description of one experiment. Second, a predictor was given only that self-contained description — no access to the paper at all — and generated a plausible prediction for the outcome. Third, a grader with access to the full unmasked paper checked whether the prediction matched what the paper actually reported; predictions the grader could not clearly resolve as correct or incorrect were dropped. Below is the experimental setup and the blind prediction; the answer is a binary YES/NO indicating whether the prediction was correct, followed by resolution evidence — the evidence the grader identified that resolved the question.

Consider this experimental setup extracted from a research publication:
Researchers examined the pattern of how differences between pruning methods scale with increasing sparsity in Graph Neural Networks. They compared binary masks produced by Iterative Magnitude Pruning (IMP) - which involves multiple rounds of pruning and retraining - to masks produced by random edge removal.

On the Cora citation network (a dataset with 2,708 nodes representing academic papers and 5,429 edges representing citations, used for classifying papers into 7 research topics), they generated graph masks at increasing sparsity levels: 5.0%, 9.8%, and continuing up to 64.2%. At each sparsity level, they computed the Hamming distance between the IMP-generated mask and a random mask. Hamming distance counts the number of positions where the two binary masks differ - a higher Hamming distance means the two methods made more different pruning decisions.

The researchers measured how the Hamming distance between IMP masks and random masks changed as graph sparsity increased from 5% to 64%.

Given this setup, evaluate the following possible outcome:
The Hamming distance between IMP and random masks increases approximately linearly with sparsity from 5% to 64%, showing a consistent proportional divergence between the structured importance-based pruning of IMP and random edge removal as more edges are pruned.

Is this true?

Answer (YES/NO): NO